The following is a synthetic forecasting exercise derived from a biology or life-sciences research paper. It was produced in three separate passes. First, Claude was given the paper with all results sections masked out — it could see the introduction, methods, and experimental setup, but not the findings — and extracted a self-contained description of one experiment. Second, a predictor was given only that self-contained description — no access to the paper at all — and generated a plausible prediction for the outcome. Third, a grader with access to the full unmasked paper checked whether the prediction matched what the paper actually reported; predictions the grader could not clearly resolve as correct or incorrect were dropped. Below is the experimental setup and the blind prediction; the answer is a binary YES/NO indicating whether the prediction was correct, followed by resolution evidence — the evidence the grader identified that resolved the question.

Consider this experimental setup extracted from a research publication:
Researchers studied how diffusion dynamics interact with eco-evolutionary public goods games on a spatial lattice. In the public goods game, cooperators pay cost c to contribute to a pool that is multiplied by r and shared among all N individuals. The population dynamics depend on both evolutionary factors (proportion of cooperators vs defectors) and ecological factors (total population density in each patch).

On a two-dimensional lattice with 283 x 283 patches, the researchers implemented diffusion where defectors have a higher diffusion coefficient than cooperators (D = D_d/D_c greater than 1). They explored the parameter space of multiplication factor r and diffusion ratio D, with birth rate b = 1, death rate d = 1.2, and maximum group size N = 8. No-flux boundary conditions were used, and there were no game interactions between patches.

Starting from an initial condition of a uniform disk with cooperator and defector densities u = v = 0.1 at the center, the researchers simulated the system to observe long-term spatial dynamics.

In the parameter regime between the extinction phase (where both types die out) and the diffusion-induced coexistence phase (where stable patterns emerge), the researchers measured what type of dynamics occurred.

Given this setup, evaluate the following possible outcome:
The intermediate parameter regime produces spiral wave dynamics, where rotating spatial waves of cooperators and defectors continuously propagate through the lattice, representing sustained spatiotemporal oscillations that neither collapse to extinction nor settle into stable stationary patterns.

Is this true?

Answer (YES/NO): NO